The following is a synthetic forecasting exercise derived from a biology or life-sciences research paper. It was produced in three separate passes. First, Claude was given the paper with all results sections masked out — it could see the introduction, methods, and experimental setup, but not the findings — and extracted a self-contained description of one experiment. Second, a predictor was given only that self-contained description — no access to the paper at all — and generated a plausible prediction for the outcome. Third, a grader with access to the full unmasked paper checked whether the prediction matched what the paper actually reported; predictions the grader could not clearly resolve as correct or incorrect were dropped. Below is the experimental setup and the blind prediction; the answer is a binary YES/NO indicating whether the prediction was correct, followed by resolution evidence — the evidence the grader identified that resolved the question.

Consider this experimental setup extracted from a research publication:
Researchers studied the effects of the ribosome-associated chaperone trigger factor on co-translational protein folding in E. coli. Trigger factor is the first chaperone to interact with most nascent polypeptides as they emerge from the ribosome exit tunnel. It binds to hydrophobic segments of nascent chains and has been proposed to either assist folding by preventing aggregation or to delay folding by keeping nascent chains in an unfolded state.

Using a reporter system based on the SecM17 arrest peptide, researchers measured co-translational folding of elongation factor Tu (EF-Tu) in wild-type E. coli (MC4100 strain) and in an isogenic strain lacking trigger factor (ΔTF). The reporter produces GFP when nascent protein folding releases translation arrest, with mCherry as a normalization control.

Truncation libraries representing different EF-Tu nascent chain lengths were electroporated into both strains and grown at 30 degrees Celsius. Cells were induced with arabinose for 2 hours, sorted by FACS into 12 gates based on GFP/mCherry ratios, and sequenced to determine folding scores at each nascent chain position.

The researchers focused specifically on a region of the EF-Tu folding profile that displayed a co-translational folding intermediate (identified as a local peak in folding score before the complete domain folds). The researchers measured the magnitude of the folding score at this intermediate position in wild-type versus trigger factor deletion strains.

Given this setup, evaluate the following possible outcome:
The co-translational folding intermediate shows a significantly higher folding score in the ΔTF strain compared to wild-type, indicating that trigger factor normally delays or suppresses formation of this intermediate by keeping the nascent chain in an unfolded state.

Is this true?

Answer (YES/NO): YES